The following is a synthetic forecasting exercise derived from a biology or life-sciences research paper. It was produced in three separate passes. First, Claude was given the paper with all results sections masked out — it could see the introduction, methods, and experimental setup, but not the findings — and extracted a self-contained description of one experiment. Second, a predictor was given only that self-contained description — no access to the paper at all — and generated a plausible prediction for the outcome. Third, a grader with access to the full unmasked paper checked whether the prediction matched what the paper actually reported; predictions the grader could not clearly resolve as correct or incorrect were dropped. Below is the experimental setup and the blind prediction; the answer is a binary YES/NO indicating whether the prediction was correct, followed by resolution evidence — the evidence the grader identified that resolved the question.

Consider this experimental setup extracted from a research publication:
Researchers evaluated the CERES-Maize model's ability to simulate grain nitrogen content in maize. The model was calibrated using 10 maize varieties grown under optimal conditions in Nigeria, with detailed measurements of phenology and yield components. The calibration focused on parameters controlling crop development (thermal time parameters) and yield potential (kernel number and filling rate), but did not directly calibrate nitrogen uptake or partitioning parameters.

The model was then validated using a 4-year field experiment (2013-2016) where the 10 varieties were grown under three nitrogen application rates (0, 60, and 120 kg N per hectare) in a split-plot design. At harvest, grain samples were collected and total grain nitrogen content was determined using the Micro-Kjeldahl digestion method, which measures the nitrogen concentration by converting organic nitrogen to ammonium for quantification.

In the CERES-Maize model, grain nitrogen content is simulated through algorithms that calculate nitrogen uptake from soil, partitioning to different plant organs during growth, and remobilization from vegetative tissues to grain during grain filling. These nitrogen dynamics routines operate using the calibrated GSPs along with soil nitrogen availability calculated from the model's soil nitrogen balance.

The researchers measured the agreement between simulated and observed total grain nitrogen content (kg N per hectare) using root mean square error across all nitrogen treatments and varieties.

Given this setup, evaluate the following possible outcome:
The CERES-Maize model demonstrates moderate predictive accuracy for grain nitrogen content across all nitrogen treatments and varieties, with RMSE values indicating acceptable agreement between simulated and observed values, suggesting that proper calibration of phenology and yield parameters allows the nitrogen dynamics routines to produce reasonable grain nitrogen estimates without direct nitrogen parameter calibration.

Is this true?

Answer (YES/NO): NO